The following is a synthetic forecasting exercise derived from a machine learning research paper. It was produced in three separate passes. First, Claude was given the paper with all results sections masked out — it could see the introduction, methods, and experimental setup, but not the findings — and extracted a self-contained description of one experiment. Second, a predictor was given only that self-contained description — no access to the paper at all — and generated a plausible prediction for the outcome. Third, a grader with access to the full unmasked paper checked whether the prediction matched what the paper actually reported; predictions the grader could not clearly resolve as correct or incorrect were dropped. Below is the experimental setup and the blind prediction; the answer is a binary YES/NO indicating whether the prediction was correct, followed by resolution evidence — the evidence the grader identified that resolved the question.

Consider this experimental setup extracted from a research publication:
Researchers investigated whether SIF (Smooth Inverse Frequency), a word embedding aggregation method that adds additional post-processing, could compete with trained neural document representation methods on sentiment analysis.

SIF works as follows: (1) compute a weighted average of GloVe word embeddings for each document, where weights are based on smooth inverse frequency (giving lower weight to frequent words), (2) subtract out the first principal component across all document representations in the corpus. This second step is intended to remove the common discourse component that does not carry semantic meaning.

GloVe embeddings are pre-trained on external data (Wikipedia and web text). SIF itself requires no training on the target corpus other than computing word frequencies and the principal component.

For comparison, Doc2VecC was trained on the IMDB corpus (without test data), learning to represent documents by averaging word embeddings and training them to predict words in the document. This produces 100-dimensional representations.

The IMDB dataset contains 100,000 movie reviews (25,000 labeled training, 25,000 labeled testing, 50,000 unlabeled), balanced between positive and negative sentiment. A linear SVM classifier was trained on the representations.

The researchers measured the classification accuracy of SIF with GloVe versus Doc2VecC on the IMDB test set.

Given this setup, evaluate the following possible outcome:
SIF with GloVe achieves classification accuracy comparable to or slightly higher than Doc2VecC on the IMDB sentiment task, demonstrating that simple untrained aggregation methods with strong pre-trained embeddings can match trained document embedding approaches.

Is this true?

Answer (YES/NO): NO